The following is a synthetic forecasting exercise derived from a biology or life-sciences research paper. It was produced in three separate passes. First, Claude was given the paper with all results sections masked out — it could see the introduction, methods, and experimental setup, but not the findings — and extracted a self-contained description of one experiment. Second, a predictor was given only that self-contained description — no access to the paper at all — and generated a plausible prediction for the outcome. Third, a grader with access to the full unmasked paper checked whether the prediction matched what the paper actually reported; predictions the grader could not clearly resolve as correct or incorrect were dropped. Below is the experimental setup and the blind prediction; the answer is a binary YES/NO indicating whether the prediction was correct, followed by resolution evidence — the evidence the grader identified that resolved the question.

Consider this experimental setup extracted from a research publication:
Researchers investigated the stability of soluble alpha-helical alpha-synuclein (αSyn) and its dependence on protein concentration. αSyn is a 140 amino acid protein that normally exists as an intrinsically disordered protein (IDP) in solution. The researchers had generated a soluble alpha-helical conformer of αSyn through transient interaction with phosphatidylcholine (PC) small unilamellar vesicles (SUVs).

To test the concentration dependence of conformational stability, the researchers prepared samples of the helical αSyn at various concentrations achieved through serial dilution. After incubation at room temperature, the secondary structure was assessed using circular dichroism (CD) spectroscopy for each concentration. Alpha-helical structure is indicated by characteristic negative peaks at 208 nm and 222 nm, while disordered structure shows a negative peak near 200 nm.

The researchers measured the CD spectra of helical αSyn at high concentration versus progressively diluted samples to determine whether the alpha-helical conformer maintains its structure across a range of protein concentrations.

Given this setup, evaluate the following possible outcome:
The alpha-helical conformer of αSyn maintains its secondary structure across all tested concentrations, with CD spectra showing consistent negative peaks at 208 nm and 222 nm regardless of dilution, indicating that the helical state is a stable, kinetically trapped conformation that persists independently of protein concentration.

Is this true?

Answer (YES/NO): NO